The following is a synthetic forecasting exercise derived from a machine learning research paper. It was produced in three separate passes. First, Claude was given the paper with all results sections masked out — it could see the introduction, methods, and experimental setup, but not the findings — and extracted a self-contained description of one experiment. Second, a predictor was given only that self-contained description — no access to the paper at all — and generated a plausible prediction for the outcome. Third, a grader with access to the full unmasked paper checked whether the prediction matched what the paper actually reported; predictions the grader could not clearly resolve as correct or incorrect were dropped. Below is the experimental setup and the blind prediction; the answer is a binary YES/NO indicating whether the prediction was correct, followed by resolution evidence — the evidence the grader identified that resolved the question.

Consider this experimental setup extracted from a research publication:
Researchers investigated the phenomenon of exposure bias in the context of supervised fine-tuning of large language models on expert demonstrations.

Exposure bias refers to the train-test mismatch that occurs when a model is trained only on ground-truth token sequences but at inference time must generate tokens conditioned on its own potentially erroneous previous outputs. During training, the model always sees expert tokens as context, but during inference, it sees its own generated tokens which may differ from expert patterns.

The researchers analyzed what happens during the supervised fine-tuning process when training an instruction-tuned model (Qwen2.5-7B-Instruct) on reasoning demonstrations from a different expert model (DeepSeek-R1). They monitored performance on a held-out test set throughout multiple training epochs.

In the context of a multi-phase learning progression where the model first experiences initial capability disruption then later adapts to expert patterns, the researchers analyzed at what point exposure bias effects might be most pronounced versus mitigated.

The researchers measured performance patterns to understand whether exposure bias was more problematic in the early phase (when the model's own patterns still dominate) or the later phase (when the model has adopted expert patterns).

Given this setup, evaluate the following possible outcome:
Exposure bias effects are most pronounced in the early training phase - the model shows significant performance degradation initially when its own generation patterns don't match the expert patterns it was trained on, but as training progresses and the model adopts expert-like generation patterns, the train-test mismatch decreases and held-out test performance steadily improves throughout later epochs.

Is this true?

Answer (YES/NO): NO